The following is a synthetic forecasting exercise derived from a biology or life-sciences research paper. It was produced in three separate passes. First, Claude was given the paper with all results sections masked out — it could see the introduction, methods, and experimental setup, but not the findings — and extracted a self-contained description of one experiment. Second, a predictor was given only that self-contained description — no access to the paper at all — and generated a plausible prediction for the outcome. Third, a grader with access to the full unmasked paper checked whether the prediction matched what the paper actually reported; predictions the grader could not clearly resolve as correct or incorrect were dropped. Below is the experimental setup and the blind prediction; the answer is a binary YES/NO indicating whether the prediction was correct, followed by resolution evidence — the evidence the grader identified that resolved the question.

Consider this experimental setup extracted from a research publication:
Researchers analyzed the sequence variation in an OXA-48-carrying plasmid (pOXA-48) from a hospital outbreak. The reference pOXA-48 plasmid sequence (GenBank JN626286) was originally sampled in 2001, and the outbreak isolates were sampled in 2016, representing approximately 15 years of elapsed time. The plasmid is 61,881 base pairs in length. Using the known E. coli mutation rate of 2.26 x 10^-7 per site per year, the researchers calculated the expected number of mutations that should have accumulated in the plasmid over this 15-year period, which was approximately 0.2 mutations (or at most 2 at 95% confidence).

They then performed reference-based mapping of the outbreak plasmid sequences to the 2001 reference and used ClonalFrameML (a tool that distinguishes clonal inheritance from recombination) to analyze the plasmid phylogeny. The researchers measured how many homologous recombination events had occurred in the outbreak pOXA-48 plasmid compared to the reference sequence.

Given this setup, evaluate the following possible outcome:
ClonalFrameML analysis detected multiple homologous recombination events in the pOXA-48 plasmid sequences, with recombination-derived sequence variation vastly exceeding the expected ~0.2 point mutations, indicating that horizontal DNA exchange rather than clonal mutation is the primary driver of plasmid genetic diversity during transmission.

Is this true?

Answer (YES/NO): YES